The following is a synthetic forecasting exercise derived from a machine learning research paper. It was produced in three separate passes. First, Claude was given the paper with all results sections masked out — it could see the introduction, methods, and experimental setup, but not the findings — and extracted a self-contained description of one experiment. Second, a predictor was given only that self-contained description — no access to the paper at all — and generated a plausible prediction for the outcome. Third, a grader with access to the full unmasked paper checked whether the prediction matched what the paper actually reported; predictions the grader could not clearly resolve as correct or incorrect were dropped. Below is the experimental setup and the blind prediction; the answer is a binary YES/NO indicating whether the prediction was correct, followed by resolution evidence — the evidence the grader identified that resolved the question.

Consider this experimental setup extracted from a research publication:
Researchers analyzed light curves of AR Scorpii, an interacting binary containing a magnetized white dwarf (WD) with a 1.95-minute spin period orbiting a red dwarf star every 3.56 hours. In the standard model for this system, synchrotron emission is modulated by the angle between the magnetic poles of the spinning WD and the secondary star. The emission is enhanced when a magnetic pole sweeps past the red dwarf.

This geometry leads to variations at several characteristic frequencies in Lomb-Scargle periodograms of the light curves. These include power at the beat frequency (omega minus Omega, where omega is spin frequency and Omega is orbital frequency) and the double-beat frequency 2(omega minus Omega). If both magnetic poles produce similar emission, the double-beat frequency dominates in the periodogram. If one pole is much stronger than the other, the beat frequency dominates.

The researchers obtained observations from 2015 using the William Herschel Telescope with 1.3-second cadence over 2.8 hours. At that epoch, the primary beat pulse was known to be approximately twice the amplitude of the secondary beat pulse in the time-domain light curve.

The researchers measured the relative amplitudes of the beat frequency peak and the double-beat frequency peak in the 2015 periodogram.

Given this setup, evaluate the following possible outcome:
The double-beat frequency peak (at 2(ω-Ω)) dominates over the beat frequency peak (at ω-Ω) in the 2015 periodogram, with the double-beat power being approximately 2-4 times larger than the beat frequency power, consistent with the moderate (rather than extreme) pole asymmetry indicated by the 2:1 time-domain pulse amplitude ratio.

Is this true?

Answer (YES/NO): NO